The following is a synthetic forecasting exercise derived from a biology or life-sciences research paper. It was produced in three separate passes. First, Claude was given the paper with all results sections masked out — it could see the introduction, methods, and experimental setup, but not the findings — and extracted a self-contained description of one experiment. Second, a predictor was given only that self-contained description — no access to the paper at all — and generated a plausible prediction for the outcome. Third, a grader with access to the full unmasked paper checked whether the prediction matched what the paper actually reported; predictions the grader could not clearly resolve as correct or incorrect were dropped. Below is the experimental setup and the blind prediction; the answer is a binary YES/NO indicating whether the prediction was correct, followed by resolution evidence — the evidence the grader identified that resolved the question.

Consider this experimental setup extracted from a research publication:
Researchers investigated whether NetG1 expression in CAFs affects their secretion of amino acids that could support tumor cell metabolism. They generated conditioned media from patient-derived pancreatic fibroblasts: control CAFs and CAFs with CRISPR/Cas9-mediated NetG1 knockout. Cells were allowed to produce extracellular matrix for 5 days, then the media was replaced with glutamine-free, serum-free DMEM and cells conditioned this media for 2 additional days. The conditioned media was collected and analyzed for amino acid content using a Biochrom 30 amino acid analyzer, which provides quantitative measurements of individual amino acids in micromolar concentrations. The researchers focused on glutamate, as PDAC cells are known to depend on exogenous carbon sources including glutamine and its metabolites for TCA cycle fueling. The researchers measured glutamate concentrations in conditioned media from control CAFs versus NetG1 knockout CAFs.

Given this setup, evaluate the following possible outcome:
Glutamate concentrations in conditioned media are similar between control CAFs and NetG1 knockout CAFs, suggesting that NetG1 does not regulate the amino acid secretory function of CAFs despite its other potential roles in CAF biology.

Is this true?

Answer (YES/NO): NO